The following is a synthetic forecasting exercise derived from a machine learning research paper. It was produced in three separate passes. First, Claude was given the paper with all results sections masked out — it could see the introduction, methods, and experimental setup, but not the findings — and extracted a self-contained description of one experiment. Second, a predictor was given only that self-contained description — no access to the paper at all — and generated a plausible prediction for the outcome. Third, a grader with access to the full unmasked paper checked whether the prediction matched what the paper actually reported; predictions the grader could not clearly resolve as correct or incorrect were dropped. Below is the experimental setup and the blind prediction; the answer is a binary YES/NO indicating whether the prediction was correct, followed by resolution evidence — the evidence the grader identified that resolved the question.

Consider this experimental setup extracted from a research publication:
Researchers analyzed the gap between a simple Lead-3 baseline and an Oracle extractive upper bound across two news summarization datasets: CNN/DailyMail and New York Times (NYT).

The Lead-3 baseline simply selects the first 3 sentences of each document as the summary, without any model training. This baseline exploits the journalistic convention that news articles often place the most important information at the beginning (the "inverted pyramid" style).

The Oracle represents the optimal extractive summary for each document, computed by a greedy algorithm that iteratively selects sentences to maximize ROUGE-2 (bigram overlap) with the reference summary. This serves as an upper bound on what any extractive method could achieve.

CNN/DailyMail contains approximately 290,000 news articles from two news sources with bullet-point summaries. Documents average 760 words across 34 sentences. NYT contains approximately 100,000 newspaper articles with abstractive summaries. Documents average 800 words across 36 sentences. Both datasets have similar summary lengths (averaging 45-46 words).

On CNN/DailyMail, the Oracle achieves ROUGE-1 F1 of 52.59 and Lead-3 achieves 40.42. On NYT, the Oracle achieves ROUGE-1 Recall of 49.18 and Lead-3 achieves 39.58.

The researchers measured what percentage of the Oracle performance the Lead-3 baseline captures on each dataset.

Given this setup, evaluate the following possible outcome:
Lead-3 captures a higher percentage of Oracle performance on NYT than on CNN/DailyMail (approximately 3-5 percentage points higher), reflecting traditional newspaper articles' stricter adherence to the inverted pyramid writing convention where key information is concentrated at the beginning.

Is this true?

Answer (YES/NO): YES